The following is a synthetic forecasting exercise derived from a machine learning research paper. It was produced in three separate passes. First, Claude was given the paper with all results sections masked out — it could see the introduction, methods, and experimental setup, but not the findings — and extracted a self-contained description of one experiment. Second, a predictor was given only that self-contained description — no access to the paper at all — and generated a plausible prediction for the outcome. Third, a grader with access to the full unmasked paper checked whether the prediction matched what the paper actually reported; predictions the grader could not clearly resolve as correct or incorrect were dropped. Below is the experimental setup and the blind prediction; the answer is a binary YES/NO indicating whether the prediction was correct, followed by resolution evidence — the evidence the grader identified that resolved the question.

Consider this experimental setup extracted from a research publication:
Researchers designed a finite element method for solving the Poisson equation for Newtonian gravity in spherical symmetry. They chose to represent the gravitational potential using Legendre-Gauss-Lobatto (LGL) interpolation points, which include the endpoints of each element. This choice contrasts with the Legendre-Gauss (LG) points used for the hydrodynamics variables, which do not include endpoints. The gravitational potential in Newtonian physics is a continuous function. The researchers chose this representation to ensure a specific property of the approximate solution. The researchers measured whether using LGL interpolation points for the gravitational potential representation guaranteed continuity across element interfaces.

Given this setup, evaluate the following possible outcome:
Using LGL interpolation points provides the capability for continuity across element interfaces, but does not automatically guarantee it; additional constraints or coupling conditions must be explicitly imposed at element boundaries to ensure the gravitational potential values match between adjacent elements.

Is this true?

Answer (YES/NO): NO